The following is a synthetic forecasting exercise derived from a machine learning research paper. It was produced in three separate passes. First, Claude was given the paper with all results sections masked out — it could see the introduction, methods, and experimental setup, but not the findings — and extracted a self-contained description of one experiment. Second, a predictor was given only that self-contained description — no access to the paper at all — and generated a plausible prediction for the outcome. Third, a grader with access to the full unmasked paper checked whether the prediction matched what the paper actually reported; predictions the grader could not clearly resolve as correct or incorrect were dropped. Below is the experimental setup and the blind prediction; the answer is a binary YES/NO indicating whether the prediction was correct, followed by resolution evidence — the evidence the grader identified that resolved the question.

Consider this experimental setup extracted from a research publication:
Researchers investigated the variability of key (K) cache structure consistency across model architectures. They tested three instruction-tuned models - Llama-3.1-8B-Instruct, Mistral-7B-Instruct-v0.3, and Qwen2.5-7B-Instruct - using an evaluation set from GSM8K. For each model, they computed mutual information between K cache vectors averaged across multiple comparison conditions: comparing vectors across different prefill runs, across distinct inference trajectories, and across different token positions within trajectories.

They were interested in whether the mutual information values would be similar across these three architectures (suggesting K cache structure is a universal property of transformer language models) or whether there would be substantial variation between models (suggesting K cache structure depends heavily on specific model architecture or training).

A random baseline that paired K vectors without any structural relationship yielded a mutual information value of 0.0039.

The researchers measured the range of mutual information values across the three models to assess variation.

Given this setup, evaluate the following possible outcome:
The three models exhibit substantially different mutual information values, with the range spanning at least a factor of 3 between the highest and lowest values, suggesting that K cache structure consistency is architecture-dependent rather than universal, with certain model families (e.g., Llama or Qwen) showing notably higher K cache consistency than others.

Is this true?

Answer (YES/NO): NO